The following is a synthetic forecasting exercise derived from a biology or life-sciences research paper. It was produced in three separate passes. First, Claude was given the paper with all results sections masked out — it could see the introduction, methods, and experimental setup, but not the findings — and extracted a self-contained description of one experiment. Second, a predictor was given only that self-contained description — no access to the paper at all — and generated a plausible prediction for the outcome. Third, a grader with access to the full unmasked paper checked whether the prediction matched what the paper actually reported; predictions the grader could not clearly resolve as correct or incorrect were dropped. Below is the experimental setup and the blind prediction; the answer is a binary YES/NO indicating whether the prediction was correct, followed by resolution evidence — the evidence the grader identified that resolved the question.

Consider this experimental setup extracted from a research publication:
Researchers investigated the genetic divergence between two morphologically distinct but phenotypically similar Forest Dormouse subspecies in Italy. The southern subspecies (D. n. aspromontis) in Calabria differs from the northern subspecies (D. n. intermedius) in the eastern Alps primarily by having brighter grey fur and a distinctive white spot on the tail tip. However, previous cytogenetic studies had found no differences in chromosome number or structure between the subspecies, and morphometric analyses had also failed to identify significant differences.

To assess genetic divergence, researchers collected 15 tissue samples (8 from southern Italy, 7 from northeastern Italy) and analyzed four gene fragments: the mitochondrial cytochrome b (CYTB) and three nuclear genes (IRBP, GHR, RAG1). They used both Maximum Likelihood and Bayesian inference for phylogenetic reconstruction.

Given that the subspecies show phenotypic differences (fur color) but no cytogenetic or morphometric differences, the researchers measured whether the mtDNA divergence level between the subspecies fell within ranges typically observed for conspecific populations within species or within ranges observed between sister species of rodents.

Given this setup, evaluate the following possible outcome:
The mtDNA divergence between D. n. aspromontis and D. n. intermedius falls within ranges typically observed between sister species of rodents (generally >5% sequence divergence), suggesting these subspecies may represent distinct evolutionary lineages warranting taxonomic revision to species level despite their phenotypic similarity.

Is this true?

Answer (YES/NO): NO